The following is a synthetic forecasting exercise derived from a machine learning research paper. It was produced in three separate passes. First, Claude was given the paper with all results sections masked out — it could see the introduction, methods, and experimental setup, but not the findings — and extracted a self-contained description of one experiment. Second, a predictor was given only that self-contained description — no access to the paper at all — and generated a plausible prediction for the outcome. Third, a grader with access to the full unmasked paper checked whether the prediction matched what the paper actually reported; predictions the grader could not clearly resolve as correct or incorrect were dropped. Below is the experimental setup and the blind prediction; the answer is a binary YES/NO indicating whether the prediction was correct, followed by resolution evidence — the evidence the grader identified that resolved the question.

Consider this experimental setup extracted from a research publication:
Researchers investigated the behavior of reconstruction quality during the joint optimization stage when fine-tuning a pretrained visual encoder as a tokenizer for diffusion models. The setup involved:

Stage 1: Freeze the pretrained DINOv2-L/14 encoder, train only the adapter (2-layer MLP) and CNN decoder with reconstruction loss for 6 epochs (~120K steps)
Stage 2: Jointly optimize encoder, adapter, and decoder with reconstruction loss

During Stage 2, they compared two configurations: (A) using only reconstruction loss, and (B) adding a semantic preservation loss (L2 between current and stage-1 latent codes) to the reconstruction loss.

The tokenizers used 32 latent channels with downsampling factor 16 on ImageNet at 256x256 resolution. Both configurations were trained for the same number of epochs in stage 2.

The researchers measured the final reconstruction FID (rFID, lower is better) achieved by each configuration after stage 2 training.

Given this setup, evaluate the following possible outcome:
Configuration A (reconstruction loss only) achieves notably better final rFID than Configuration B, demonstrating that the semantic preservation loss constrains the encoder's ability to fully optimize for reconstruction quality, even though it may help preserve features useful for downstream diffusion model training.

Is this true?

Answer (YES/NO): NO